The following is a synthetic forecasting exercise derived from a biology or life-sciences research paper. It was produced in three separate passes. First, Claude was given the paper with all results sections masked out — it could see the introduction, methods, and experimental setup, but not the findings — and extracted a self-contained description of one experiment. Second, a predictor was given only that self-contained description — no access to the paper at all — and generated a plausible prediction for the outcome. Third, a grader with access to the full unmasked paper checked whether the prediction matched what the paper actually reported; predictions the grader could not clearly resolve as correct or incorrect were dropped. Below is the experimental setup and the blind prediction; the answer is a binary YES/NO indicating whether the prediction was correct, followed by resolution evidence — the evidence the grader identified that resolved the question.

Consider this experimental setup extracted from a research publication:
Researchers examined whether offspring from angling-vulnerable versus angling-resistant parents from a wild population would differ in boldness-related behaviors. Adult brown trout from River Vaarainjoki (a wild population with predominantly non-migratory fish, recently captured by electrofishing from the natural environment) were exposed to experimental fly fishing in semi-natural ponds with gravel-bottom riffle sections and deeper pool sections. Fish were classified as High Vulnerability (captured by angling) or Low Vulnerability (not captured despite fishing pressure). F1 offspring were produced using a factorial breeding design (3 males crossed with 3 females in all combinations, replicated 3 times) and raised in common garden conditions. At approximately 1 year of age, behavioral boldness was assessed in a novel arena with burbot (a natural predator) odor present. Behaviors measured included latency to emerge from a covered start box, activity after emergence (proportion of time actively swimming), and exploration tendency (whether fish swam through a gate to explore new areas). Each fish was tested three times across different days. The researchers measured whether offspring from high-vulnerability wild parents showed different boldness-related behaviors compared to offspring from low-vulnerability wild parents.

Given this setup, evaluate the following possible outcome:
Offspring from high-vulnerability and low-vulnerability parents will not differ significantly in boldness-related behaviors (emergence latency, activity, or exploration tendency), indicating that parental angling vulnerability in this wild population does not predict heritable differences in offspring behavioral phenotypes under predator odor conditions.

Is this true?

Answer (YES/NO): NO